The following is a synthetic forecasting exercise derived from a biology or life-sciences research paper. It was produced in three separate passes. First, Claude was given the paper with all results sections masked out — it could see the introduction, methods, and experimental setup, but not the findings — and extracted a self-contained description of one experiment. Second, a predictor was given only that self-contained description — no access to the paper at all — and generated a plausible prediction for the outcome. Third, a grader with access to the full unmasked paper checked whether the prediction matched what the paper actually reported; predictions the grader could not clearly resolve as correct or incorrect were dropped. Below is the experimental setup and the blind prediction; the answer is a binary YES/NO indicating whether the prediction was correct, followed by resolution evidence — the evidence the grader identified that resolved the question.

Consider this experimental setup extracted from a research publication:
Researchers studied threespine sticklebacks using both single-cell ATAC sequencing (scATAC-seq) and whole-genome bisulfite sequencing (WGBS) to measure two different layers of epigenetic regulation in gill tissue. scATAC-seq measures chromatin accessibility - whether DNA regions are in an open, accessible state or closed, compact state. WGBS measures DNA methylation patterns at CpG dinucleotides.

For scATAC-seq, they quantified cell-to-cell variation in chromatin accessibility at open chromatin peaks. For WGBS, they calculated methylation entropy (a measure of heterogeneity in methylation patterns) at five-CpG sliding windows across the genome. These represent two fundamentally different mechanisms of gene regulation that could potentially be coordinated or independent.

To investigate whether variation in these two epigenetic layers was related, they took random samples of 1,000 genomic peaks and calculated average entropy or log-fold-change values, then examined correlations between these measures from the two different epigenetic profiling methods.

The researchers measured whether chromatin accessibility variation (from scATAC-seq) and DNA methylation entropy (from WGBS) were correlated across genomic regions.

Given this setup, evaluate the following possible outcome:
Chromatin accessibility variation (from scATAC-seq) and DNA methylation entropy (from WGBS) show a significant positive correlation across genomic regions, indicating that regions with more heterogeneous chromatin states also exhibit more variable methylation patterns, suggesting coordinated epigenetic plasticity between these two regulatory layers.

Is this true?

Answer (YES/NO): NO